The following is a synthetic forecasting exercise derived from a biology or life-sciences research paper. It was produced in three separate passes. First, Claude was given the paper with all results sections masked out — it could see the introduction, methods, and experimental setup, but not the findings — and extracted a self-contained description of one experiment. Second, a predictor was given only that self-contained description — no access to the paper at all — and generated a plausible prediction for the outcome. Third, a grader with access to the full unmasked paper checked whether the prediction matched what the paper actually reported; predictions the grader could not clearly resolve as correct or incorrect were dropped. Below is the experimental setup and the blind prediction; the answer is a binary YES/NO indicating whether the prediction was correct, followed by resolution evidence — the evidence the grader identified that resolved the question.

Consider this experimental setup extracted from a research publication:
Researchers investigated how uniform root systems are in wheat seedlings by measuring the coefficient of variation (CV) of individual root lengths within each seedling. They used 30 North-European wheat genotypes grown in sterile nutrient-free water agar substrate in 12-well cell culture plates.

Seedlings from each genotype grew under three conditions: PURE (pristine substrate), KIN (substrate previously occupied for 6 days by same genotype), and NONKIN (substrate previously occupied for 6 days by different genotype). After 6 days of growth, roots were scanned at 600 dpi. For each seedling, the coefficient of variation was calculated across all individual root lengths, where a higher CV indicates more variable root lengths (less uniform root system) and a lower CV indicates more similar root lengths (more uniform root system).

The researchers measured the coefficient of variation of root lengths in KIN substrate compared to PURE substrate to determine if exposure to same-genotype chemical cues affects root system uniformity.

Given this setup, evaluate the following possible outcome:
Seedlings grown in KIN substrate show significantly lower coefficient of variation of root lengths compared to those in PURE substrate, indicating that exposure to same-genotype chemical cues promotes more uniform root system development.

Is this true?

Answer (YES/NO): NO